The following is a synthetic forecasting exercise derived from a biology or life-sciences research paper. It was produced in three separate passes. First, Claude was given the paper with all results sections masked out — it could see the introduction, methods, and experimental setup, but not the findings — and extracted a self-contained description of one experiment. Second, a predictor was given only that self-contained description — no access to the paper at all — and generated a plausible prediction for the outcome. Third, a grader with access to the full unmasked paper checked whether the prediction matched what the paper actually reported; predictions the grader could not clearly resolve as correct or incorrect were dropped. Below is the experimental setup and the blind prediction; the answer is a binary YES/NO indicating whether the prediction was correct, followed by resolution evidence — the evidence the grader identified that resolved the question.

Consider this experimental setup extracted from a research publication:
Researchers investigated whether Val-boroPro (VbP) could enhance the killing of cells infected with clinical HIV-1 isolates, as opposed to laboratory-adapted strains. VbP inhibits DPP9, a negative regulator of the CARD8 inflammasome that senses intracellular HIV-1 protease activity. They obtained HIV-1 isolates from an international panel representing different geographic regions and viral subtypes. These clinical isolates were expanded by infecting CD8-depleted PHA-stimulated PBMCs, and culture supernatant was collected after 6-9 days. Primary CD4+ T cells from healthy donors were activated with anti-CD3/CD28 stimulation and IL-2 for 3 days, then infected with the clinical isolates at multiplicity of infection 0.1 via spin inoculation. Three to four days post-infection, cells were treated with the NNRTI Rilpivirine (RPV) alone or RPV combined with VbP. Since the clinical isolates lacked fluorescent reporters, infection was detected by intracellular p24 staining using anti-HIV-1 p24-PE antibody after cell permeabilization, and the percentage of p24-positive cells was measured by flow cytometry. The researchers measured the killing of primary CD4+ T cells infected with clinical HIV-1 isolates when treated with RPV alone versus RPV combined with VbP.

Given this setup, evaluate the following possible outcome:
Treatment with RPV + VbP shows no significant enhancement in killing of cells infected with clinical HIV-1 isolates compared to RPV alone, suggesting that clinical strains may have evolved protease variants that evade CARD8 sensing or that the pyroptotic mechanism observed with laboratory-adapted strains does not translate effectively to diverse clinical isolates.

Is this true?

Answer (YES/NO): NO